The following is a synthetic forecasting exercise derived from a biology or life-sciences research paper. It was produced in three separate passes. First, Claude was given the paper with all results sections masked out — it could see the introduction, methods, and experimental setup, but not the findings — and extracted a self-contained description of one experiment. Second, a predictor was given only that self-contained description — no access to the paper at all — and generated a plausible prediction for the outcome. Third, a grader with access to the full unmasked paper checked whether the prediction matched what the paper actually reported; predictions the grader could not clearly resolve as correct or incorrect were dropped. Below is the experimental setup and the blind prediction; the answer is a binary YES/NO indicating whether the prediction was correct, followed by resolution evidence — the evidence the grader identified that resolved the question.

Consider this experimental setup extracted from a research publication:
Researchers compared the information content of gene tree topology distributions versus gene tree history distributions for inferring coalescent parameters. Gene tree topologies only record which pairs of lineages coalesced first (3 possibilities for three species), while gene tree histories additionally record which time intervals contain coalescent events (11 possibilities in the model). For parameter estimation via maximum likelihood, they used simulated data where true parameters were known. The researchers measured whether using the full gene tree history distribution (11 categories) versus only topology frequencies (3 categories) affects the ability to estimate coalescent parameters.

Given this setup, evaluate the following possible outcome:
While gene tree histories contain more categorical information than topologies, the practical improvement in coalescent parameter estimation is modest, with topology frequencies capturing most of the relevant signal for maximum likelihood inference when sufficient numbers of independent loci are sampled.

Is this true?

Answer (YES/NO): NO